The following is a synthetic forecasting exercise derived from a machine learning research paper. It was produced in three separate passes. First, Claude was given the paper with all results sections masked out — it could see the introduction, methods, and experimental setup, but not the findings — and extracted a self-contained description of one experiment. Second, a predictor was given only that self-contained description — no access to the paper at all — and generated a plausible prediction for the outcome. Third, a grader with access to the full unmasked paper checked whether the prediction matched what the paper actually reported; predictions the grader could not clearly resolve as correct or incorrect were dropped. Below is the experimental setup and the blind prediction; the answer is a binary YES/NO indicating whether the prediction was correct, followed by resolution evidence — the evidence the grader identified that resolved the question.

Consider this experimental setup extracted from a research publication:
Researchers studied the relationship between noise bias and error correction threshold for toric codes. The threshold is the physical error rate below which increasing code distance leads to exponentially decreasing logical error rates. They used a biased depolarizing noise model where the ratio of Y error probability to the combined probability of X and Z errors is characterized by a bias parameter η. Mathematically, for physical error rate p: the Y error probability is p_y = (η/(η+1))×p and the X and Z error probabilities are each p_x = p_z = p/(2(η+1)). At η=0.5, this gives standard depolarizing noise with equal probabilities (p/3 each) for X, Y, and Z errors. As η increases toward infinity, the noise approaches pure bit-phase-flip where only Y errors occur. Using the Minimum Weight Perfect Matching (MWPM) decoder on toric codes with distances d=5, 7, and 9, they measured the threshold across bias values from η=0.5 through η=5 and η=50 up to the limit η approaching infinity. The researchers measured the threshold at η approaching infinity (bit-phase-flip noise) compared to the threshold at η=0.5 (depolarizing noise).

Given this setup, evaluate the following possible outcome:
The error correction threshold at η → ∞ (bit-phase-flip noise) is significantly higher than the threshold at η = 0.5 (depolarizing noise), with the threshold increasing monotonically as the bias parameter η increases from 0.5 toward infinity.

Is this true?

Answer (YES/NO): NO